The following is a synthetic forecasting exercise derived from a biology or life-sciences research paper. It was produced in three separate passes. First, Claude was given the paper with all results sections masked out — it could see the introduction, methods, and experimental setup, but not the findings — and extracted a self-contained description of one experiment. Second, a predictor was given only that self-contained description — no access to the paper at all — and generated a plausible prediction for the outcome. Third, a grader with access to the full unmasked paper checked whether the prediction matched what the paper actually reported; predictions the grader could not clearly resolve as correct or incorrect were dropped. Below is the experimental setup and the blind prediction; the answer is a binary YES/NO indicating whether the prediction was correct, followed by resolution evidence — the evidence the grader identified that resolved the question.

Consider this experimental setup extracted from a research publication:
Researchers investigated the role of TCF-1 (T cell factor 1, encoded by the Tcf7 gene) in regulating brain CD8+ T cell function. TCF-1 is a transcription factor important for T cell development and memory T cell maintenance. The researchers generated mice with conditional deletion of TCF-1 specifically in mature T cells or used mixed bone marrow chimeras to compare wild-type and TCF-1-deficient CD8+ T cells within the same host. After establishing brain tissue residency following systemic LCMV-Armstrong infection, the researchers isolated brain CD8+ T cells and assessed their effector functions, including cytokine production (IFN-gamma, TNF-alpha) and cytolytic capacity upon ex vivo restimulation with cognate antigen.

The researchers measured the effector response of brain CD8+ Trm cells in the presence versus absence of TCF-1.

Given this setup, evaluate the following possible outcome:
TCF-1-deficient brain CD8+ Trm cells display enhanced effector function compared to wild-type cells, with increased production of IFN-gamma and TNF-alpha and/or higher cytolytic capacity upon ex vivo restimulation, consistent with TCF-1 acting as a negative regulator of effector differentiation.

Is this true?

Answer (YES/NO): YES